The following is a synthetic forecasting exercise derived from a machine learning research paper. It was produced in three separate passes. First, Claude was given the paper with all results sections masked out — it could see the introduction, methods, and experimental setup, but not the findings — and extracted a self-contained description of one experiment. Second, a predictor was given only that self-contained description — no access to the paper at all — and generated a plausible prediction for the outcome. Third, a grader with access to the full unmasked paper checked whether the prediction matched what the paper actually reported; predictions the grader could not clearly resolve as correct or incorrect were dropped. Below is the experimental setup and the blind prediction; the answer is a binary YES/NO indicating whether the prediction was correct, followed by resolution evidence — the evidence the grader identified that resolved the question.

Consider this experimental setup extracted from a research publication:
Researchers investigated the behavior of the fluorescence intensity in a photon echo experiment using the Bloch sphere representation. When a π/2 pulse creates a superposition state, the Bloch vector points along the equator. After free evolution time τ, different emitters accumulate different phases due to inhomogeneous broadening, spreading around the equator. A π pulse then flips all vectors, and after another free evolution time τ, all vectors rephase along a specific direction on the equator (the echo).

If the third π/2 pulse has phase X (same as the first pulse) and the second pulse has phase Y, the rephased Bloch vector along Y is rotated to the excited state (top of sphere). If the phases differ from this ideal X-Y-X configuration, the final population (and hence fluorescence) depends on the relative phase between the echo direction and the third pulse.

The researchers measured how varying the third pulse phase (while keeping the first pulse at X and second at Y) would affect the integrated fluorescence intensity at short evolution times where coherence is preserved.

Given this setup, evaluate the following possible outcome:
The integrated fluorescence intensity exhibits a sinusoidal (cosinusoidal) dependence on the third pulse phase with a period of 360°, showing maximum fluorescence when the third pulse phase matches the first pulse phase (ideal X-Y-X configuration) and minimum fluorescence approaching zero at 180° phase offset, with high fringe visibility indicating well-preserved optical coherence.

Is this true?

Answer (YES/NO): NO